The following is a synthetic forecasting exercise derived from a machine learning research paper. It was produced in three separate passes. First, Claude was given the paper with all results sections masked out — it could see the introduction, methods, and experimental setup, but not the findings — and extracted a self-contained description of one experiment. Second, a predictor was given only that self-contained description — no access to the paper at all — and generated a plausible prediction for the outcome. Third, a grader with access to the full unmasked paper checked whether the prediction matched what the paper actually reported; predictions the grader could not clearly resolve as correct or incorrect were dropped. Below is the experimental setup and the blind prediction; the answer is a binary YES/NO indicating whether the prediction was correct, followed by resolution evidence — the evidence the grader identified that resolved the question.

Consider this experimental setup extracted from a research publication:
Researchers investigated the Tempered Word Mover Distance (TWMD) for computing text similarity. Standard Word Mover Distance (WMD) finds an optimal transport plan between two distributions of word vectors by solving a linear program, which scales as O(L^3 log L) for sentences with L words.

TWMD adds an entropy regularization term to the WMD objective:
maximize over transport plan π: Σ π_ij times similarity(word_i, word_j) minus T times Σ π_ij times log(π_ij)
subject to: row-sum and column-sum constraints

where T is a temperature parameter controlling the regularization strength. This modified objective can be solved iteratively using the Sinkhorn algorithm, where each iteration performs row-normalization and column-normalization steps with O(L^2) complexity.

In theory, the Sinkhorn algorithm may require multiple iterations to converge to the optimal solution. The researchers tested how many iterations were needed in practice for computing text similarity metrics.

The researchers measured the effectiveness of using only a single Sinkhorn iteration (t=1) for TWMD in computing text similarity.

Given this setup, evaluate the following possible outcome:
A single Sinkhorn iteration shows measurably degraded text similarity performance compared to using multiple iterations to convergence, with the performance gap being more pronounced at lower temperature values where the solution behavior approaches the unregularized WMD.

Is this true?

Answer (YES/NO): NO